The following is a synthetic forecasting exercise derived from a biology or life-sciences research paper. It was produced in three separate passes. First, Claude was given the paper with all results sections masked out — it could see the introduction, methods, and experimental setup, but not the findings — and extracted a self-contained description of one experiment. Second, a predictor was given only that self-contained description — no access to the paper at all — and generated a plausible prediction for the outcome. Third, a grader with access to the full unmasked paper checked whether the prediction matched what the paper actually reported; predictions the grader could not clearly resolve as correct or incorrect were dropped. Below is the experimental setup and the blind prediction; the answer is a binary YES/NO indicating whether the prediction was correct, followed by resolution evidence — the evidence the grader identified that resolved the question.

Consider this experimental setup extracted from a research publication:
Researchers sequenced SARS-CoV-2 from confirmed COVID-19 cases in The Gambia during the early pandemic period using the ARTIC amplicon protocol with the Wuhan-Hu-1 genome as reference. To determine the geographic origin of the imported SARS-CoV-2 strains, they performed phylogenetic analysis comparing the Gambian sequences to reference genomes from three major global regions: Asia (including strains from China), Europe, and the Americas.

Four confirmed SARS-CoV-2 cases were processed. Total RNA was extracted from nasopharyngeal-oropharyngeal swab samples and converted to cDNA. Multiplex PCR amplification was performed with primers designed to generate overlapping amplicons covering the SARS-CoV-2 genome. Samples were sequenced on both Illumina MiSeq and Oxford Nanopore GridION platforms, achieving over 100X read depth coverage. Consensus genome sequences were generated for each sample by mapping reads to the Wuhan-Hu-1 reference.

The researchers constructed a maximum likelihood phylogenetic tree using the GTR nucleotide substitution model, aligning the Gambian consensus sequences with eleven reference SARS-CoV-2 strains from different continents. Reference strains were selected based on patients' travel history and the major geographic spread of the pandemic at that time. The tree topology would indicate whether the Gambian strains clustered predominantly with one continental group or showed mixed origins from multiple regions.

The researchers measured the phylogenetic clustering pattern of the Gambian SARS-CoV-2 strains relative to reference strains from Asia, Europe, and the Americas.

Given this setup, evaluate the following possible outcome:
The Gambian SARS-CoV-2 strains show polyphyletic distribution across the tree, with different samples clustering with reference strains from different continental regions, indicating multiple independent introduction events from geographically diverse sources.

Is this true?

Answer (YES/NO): YES